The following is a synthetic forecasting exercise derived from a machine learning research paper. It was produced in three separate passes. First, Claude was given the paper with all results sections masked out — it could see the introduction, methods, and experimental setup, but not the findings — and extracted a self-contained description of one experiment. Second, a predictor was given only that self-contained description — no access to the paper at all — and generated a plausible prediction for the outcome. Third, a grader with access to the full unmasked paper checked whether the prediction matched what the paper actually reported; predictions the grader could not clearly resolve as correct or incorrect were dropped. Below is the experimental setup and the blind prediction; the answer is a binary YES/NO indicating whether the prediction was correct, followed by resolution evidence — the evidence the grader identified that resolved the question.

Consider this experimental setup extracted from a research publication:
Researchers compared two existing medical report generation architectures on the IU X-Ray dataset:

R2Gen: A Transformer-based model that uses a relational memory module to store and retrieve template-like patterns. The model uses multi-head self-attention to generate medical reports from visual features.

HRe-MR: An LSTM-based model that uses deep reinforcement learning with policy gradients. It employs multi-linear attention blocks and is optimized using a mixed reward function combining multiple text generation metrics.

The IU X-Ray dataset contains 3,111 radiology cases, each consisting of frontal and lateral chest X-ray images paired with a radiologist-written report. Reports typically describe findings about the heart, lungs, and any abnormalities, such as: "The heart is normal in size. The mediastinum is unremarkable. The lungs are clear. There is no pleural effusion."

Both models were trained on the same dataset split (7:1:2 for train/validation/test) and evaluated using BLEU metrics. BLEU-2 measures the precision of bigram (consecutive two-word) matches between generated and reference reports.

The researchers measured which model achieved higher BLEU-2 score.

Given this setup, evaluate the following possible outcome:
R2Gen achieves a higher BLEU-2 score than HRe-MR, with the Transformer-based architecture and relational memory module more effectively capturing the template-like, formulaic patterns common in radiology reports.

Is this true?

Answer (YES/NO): NO